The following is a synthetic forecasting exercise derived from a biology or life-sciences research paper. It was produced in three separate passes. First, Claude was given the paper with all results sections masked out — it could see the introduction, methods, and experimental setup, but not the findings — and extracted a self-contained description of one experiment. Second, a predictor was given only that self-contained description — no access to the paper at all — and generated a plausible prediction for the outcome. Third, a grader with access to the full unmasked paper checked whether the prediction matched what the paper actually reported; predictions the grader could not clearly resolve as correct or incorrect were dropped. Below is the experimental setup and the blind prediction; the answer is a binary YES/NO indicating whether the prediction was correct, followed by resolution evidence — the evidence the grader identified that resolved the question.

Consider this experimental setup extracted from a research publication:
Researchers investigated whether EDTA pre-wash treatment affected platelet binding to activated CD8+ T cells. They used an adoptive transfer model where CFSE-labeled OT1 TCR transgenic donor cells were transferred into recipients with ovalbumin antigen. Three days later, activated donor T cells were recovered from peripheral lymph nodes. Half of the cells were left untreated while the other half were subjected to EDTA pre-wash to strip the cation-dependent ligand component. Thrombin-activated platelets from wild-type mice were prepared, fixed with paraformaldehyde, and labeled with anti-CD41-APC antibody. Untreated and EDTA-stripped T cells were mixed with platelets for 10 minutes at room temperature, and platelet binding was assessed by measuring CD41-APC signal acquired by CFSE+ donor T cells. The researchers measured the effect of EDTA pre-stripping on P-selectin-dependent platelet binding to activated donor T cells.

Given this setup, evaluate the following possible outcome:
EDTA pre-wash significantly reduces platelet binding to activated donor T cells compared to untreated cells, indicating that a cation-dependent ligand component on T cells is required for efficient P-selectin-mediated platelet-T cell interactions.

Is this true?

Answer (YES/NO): YES